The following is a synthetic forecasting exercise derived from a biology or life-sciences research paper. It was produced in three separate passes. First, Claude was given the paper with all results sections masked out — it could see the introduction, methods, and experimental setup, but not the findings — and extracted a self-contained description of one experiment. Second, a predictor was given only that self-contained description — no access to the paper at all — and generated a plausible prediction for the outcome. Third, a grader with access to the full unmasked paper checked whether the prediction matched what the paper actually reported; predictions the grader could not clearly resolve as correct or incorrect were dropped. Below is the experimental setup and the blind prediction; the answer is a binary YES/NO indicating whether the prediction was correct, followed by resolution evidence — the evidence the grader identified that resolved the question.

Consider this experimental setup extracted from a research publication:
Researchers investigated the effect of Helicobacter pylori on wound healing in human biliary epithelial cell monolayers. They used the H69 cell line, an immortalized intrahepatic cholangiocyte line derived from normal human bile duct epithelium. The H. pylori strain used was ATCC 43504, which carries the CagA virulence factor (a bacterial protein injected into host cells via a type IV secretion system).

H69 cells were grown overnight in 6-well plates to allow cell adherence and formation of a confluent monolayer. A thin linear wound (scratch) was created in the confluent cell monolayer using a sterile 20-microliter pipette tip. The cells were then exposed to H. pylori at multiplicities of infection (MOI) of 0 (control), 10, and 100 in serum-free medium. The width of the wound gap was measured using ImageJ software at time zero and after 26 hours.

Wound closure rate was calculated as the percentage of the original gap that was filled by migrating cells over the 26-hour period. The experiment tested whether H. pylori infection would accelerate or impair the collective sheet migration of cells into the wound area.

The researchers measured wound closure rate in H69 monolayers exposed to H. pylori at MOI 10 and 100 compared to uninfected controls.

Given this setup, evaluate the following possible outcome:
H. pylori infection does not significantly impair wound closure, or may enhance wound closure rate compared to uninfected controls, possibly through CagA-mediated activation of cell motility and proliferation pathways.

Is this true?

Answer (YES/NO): YES